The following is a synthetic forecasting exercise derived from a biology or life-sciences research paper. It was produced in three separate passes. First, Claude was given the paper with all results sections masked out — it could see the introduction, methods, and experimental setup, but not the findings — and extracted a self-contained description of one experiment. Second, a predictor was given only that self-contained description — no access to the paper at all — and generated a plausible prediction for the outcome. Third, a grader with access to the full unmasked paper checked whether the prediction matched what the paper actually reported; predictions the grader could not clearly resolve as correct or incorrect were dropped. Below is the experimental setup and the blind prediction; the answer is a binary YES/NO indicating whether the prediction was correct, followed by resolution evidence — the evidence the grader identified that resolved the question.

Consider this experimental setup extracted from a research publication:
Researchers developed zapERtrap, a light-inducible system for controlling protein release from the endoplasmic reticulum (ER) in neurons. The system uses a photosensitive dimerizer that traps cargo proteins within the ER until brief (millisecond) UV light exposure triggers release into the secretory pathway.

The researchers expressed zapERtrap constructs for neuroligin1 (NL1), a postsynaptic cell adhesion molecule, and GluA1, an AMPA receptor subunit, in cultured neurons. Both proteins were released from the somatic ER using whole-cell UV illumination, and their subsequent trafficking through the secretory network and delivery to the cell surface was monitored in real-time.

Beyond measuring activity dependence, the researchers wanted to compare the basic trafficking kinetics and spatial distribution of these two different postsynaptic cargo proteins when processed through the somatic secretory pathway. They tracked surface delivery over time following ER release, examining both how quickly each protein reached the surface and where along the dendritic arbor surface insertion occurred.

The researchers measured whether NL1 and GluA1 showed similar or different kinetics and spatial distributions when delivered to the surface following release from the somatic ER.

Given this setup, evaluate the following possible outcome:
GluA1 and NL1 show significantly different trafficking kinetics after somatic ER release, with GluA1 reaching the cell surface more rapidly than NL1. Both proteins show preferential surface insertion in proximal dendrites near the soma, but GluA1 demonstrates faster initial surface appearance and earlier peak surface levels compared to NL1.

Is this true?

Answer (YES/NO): NO